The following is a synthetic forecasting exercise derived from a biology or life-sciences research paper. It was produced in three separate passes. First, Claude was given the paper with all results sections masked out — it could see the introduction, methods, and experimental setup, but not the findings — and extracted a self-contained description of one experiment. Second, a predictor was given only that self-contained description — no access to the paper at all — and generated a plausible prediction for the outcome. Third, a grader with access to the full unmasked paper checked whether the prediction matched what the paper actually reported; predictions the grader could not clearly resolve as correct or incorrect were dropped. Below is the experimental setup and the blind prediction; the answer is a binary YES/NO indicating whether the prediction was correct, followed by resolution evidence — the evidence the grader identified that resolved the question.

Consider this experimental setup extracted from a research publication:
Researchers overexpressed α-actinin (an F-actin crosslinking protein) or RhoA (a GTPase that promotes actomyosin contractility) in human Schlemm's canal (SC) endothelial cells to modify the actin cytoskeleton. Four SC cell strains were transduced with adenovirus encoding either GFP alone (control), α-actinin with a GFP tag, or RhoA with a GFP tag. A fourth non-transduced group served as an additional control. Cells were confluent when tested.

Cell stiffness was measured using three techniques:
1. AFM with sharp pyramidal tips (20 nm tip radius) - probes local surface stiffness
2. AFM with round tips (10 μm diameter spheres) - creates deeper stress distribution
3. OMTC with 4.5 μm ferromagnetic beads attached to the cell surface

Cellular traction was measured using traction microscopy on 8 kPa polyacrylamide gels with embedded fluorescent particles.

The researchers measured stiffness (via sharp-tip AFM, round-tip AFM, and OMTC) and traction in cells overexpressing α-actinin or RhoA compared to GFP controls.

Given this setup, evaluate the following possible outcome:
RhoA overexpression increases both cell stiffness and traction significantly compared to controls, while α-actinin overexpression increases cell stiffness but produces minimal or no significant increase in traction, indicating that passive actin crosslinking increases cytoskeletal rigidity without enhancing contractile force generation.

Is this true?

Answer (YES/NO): NO